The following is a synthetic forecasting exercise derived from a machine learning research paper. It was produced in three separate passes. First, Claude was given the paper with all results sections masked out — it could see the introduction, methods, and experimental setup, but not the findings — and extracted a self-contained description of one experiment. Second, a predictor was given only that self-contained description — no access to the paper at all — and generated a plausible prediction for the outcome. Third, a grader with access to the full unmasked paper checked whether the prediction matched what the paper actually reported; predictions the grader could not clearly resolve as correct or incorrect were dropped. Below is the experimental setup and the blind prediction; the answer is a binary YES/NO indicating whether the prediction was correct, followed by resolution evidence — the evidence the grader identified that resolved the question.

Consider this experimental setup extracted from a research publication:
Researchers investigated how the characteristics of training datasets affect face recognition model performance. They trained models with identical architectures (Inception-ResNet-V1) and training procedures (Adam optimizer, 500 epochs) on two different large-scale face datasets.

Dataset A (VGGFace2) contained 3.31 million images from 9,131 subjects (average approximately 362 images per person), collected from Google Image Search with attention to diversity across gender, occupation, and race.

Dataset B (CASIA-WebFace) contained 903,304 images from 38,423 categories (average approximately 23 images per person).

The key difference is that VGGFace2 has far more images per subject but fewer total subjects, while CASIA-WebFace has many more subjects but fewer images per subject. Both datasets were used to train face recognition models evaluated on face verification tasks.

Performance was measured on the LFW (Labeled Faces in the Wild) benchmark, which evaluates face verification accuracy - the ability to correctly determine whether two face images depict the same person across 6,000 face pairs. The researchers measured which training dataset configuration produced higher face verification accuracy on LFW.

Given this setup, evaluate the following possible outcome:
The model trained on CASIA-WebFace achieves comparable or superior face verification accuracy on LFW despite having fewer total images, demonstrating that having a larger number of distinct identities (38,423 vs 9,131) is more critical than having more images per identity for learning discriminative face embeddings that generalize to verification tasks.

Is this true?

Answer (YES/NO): NO